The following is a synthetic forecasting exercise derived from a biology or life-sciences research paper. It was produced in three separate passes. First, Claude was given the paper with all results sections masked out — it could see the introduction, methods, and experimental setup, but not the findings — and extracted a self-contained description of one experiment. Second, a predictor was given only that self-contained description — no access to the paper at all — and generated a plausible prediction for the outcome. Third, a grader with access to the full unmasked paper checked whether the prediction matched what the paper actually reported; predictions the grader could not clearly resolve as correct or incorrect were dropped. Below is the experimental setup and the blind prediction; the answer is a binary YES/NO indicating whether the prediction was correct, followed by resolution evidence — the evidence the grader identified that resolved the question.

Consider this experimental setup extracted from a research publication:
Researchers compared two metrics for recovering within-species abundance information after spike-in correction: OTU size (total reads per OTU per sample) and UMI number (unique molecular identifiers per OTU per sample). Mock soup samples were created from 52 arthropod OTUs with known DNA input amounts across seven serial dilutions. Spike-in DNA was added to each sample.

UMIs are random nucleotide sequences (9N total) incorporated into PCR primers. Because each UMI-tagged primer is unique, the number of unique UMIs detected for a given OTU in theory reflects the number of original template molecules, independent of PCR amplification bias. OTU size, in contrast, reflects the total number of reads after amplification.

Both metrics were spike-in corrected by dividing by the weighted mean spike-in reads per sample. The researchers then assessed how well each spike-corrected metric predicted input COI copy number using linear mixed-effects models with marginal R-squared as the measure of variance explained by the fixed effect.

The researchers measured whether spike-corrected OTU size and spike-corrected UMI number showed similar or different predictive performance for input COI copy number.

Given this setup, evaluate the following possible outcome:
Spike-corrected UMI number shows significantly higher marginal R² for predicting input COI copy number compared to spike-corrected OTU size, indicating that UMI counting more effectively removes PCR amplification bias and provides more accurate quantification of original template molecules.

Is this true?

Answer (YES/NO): NO